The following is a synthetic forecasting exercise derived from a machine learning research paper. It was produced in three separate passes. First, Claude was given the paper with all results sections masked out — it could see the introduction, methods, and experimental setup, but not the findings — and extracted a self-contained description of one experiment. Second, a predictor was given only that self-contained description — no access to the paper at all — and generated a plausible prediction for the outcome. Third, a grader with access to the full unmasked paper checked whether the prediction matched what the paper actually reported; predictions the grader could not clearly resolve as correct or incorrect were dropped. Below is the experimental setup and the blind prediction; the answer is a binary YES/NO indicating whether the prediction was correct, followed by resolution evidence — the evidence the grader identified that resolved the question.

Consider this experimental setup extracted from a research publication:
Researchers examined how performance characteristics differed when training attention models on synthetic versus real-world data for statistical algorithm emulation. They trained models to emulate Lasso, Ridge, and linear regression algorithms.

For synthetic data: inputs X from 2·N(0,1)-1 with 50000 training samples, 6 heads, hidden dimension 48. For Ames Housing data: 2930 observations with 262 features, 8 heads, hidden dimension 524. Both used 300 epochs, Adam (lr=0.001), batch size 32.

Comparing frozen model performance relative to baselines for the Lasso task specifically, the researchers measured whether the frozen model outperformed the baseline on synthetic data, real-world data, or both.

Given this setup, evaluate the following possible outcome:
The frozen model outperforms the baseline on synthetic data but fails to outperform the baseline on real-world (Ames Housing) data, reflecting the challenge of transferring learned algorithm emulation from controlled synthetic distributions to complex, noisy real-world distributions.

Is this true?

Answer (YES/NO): NO